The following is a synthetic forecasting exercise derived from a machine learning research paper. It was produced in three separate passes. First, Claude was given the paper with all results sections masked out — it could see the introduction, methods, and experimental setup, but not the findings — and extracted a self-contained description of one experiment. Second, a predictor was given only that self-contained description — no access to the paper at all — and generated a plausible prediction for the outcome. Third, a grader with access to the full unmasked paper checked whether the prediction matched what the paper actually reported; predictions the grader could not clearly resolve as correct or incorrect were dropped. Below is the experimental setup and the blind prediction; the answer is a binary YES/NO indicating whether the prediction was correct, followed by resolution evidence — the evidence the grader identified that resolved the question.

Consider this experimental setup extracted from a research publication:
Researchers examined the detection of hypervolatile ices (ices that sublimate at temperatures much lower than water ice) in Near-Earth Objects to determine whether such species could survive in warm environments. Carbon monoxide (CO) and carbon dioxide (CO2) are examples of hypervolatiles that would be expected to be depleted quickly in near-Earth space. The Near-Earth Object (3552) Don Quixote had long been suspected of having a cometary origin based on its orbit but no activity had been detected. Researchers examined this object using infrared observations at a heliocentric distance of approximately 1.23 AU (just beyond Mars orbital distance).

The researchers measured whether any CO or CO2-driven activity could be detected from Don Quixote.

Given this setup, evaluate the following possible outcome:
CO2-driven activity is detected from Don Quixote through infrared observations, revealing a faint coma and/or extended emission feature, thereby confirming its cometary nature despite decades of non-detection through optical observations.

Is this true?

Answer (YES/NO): NO